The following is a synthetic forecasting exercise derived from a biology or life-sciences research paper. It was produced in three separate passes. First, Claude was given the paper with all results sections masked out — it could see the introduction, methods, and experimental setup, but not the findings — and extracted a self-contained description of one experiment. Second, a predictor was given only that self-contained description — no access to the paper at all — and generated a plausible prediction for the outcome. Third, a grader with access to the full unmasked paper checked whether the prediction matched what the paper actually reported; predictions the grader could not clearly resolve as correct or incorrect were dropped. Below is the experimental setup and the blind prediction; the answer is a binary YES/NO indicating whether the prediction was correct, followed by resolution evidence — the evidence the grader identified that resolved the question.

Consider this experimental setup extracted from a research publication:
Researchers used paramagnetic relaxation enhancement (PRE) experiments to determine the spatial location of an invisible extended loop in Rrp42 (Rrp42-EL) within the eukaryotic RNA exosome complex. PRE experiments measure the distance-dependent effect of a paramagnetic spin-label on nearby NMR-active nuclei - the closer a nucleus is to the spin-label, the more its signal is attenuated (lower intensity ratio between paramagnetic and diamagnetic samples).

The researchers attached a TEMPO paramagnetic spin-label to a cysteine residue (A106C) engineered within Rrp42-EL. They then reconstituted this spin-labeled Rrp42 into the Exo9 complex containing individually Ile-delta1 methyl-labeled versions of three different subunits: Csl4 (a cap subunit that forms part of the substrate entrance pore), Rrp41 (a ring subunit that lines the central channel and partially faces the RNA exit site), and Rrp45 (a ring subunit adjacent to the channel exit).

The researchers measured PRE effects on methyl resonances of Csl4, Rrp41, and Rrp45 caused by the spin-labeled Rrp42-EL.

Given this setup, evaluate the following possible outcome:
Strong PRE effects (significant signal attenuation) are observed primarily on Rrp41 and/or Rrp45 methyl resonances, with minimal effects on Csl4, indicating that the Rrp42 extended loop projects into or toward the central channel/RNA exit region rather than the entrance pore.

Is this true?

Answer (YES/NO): YES